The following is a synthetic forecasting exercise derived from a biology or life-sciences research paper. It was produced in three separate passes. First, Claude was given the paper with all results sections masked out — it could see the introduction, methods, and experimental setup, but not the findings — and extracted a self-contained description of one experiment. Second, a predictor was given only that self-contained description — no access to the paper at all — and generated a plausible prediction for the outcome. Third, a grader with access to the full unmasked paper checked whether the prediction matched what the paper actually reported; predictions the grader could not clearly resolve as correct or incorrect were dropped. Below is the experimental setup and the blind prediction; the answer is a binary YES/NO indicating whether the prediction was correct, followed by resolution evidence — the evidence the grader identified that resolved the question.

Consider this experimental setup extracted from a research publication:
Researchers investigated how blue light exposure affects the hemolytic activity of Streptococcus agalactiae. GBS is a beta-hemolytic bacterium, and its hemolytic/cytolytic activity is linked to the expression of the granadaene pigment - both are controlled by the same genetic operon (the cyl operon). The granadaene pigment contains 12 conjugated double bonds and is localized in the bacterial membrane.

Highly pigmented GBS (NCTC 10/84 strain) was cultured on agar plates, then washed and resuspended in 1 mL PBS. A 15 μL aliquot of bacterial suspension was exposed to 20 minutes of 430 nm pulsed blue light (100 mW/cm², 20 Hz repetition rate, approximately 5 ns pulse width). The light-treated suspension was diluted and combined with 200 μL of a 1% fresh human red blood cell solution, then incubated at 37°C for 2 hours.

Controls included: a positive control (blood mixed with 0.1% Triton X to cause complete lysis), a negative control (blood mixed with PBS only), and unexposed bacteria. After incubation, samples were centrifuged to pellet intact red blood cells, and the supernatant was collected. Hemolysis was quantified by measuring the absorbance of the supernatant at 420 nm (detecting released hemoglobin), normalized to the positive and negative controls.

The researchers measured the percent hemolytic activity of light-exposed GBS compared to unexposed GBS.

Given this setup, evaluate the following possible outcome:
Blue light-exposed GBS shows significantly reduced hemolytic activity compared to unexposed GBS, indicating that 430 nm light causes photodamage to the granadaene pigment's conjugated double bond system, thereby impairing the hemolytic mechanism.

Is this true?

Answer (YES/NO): YES